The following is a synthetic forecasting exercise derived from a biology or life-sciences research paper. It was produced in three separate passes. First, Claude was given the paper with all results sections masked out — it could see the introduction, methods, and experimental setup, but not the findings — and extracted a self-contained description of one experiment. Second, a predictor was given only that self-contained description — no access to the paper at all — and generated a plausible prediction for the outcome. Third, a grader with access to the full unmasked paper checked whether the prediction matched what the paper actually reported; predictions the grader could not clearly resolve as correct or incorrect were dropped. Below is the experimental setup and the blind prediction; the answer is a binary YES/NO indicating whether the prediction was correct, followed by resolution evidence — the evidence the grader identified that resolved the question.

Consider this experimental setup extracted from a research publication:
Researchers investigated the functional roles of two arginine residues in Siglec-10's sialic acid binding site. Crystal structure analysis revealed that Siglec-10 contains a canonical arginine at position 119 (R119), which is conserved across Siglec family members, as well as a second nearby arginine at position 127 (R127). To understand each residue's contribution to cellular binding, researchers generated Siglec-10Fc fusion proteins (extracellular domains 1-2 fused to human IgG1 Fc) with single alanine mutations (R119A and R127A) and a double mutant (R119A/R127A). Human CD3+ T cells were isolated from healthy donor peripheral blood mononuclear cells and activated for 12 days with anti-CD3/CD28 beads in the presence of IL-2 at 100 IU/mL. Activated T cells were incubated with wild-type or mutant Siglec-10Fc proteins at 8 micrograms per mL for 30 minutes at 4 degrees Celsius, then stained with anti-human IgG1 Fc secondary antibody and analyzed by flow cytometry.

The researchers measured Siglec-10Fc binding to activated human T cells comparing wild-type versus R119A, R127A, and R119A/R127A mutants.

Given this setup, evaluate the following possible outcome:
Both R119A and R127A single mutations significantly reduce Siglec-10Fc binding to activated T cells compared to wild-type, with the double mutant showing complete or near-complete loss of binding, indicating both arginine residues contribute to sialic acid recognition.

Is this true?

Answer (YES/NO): NO